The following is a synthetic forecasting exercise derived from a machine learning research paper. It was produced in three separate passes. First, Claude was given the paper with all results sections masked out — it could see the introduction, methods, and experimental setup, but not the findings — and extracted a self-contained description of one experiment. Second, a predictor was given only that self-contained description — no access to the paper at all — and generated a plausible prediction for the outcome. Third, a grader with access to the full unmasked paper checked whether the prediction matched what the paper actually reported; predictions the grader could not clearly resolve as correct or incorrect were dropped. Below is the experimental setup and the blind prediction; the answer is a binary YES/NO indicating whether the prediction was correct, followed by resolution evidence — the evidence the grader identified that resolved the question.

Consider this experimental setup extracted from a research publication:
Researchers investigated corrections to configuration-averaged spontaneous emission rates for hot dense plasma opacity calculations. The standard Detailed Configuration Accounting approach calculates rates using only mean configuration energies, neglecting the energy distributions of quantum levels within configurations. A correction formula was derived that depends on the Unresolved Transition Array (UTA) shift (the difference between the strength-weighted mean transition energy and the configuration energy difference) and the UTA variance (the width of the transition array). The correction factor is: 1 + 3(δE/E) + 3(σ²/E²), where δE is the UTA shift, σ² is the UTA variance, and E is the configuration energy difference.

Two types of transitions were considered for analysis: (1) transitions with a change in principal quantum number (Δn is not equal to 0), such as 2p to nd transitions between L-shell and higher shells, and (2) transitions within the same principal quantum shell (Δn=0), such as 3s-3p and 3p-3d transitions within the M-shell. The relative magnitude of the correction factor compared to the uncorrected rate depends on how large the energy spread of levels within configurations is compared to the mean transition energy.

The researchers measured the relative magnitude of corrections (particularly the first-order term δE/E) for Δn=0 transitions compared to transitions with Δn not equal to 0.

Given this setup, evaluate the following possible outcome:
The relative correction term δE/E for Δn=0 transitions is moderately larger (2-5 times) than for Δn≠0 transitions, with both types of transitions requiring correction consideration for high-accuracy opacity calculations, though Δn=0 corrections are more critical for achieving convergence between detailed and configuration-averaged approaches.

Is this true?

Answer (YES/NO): NO